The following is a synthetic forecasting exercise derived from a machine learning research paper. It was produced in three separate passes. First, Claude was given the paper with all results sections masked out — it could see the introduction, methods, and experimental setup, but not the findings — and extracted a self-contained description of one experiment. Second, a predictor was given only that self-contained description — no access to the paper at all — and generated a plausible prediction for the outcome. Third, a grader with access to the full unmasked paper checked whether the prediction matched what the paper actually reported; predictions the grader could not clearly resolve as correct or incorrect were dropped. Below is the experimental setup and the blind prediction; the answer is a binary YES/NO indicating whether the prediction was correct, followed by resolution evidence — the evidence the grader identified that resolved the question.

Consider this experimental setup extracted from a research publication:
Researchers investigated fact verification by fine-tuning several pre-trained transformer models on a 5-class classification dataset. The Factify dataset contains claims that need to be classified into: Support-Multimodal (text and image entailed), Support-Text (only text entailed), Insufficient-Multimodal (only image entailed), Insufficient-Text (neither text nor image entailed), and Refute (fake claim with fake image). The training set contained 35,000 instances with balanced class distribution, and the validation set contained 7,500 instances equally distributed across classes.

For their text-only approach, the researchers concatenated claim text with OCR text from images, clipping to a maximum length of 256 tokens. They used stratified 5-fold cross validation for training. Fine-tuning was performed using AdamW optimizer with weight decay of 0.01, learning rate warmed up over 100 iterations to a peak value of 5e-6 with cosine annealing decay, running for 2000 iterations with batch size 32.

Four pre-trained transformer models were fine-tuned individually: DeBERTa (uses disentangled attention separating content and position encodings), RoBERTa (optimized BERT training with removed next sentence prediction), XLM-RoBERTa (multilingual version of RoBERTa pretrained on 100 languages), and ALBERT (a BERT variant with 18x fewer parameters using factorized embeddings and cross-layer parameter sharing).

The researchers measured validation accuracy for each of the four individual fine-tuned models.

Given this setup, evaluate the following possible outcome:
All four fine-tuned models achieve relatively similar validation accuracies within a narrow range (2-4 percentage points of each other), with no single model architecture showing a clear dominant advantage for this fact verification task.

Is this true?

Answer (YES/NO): NO